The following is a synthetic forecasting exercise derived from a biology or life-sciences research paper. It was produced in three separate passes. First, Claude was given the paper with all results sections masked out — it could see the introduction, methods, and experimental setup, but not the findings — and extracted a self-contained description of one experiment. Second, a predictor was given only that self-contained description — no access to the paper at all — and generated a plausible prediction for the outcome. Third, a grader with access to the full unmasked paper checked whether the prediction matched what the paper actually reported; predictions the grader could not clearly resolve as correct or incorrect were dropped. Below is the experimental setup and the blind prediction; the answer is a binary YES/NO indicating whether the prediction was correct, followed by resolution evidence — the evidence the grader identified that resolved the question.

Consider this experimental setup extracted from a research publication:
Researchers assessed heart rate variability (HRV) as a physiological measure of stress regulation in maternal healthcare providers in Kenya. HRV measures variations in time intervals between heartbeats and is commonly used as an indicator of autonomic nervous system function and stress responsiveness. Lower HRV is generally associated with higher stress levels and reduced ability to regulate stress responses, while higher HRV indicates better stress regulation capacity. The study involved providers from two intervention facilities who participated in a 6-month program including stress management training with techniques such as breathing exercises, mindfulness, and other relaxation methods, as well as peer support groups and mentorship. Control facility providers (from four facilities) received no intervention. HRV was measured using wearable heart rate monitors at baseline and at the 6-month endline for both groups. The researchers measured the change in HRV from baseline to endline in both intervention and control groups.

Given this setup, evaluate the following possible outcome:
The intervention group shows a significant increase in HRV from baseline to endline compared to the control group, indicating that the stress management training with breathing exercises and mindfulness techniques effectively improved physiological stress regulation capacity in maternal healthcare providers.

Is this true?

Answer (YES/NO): NO